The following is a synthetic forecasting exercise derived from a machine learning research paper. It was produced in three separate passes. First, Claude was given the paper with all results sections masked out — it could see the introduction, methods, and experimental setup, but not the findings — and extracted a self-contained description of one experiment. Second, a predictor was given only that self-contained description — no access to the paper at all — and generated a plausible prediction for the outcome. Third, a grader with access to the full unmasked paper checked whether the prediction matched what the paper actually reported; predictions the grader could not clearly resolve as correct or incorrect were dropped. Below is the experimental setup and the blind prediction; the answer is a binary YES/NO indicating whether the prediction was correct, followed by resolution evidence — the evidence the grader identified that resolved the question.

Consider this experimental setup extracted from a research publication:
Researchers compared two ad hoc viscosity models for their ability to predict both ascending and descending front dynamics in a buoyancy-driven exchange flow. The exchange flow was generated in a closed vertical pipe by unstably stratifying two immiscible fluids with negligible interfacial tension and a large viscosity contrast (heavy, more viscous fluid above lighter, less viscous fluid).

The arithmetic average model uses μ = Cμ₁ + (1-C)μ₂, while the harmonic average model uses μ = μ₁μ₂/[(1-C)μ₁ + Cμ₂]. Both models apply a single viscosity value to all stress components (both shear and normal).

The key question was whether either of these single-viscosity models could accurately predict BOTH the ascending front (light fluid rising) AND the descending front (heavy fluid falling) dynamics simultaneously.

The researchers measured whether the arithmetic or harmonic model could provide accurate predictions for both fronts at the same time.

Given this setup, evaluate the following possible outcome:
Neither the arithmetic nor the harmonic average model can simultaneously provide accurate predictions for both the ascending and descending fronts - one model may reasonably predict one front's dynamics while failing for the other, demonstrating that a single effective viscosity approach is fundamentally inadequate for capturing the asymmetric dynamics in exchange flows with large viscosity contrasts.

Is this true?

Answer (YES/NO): YES